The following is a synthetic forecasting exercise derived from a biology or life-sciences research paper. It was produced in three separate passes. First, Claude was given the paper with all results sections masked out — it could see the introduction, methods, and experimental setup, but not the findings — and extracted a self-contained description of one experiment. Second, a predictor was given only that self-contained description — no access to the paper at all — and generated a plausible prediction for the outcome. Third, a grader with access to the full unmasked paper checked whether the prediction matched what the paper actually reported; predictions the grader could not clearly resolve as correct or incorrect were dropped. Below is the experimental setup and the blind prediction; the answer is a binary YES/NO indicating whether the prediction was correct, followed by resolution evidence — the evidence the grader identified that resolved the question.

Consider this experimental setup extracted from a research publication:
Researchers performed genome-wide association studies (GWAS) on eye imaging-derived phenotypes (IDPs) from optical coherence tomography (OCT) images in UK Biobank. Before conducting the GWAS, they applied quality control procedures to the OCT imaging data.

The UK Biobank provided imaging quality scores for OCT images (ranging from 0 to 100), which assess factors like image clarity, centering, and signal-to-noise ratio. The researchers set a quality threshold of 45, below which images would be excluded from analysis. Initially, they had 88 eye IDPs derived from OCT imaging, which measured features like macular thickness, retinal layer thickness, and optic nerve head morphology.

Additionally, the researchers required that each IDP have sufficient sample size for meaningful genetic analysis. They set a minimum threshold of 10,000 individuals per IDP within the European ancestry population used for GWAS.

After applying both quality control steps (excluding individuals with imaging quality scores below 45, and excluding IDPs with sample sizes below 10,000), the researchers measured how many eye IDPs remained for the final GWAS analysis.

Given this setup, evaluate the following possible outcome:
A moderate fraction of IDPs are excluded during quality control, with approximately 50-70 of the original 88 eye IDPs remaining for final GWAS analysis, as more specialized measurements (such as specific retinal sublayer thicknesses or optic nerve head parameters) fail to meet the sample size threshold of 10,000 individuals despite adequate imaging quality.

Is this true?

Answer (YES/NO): NO